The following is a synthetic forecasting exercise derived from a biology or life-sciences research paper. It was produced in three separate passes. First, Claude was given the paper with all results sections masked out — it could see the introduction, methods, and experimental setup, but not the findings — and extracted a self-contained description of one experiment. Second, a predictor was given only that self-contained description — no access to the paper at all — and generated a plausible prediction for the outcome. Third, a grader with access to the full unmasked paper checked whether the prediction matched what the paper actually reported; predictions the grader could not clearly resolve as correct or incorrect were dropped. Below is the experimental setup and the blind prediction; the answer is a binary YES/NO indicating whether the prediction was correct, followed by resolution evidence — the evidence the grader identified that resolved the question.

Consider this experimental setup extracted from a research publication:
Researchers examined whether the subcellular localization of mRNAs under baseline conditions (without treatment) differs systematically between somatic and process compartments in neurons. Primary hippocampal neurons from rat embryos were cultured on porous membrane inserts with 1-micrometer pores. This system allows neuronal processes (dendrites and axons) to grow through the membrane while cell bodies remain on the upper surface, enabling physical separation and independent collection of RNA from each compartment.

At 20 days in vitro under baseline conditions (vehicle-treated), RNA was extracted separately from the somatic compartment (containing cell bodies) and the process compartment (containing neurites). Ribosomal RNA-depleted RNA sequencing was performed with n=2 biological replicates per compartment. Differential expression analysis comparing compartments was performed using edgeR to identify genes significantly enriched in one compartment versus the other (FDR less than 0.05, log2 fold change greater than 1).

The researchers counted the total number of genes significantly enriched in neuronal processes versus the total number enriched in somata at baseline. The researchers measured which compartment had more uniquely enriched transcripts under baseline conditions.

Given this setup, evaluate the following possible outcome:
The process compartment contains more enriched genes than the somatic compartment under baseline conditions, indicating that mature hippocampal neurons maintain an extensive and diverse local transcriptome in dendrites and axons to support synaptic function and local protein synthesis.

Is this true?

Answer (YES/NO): YES